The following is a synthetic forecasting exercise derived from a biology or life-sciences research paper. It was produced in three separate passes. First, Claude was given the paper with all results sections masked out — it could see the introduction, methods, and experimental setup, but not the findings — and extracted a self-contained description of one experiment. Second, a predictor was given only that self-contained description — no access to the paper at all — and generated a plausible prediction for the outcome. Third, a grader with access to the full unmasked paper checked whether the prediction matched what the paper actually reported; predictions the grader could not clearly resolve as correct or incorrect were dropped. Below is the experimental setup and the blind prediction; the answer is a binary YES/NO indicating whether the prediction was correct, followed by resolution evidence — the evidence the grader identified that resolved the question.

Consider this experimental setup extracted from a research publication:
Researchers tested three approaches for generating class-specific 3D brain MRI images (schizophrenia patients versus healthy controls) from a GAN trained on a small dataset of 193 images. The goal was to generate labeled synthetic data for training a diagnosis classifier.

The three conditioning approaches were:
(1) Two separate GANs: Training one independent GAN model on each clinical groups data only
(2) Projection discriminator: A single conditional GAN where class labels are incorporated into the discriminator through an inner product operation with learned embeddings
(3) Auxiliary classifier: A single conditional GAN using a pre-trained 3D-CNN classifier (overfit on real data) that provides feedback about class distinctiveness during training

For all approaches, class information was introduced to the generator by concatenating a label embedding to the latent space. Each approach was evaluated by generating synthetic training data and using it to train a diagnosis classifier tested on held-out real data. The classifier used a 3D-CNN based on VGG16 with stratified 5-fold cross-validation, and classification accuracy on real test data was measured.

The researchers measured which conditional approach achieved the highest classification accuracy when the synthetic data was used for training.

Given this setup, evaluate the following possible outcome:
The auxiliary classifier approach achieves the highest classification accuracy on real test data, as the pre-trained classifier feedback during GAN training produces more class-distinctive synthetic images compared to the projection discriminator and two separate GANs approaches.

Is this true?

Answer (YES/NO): YES